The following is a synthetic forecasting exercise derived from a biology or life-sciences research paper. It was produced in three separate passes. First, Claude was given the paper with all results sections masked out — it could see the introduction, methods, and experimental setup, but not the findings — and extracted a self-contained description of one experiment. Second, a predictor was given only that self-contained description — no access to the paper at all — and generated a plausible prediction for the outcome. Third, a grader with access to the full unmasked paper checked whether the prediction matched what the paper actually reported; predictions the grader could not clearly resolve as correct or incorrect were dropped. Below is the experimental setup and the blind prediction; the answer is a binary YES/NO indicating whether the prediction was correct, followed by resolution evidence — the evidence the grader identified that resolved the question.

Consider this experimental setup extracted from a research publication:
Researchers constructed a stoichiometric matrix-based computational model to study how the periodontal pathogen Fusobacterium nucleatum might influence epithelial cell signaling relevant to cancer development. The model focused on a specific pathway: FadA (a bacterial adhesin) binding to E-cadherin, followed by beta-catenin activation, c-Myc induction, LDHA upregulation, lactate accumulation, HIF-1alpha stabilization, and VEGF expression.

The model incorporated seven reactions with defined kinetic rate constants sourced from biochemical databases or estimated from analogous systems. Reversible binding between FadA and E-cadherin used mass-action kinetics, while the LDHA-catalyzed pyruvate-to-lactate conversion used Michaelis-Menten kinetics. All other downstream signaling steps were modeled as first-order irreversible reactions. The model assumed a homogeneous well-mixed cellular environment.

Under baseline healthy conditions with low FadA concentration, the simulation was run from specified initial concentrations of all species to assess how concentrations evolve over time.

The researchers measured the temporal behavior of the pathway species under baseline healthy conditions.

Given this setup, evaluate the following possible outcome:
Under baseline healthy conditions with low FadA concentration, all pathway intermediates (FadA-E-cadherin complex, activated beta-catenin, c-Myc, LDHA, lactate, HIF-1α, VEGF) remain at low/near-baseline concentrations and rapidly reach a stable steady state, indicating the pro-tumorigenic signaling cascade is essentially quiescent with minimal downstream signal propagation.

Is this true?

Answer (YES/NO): NO